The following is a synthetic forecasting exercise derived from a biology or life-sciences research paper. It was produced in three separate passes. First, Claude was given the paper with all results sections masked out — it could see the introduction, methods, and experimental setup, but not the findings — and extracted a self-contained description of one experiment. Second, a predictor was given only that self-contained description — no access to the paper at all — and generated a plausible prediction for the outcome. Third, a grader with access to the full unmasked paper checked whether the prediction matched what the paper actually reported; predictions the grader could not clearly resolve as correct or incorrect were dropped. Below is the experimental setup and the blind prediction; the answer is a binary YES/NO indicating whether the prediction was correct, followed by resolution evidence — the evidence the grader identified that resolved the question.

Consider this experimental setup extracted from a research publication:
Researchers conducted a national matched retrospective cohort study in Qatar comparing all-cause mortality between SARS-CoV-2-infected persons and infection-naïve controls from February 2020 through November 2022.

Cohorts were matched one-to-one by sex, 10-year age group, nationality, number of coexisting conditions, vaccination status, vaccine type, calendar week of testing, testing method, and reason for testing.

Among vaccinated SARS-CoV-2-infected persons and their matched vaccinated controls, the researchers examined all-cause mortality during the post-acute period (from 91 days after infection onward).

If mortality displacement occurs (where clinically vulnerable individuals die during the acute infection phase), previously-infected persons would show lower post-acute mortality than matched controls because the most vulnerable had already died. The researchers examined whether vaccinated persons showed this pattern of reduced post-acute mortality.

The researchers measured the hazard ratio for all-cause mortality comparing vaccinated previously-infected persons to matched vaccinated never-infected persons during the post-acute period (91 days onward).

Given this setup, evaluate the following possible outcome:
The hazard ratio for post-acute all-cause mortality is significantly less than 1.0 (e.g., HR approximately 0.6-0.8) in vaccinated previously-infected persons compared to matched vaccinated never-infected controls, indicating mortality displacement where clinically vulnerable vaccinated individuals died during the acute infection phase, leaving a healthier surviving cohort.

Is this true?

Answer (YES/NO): NO